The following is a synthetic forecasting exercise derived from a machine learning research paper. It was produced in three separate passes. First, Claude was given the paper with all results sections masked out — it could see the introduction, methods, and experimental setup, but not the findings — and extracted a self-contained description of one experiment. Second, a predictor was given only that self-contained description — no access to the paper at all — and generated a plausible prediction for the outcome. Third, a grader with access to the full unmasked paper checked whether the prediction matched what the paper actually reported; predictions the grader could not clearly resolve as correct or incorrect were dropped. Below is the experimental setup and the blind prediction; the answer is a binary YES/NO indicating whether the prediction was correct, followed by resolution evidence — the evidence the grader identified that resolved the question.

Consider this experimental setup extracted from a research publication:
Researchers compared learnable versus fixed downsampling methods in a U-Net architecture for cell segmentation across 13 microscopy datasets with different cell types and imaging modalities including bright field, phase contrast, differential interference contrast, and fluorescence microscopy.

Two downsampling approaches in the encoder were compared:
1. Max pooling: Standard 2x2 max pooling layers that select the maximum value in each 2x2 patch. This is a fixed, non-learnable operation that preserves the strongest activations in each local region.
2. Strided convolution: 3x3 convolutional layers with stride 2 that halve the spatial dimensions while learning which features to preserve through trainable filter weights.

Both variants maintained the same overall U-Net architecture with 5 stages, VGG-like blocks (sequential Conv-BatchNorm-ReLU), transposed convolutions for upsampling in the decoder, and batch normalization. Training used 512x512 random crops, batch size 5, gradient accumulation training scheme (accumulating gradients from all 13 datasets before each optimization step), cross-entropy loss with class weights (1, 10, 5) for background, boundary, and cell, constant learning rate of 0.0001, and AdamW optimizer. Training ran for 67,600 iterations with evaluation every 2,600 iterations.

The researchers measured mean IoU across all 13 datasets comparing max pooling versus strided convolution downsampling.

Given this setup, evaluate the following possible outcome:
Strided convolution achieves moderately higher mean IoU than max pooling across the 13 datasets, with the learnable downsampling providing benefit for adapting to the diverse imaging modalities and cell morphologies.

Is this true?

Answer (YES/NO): NO